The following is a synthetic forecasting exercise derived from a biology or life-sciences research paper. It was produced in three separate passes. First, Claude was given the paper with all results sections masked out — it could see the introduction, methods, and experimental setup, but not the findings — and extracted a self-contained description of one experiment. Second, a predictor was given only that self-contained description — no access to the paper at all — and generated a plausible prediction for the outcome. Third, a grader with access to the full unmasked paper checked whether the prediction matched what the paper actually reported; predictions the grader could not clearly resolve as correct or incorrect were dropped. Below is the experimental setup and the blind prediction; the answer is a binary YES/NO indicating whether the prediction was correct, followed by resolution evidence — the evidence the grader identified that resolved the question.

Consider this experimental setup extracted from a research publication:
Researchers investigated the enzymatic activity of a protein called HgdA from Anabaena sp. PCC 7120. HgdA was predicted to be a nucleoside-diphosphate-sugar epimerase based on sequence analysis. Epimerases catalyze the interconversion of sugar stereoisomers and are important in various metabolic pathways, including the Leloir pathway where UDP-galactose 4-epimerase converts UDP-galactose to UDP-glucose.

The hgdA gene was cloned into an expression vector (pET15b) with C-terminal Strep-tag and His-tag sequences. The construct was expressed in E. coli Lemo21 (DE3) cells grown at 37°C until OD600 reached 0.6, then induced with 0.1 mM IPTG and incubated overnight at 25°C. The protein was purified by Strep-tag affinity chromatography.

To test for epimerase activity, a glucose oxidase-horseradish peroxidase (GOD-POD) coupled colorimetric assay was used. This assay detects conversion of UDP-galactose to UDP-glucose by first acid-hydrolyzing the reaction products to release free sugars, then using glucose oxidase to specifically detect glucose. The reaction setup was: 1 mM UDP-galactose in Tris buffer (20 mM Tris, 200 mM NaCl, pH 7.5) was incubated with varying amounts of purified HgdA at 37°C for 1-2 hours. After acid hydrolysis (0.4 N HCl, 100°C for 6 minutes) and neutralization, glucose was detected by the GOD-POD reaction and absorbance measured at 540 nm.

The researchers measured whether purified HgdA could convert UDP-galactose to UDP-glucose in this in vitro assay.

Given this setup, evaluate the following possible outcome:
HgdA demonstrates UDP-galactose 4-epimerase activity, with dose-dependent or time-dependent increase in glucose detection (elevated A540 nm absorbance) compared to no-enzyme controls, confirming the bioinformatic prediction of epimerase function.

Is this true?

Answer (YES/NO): YES